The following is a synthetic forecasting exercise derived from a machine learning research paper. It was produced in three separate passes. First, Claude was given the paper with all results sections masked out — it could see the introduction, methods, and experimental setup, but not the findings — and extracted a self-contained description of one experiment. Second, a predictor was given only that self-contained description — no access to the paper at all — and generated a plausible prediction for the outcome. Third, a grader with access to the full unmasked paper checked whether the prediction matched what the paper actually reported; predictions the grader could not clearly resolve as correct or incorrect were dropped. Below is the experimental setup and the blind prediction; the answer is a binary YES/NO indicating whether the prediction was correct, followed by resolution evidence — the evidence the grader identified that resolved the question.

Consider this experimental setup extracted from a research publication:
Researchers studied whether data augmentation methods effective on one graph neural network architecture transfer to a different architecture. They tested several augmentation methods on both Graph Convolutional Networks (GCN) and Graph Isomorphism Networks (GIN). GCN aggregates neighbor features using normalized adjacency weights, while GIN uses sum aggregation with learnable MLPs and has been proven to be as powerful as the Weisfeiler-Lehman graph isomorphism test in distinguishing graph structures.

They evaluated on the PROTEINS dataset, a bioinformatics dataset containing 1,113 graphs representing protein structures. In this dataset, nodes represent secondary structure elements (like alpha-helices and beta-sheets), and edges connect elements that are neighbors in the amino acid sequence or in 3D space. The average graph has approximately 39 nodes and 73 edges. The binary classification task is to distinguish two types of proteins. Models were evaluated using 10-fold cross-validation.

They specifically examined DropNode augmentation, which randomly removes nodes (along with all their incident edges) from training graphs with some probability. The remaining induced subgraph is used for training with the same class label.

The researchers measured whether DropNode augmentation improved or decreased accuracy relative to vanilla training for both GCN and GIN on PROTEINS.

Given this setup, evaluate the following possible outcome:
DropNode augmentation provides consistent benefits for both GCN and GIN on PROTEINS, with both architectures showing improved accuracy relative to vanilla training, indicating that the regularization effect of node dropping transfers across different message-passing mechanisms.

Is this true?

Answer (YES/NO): YES